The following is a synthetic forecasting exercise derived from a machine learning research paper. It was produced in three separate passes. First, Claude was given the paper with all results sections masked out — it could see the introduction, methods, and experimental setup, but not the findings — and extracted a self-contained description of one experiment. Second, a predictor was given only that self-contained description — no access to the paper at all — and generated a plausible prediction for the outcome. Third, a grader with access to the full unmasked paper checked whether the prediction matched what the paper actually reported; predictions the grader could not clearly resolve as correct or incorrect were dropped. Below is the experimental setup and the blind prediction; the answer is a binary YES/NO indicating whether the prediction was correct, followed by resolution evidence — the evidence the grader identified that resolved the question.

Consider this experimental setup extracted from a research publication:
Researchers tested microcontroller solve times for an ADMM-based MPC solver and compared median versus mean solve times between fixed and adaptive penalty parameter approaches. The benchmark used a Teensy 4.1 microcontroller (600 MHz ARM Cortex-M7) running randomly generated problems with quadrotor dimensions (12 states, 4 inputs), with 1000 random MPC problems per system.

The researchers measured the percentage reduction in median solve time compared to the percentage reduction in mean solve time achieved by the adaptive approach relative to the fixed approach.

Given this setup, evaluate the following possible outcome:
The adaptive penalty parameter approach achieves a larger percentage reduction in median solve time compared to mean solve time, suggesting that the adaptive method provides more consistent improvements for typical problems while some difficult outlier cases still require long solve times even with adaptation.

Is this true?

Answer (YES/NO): YES